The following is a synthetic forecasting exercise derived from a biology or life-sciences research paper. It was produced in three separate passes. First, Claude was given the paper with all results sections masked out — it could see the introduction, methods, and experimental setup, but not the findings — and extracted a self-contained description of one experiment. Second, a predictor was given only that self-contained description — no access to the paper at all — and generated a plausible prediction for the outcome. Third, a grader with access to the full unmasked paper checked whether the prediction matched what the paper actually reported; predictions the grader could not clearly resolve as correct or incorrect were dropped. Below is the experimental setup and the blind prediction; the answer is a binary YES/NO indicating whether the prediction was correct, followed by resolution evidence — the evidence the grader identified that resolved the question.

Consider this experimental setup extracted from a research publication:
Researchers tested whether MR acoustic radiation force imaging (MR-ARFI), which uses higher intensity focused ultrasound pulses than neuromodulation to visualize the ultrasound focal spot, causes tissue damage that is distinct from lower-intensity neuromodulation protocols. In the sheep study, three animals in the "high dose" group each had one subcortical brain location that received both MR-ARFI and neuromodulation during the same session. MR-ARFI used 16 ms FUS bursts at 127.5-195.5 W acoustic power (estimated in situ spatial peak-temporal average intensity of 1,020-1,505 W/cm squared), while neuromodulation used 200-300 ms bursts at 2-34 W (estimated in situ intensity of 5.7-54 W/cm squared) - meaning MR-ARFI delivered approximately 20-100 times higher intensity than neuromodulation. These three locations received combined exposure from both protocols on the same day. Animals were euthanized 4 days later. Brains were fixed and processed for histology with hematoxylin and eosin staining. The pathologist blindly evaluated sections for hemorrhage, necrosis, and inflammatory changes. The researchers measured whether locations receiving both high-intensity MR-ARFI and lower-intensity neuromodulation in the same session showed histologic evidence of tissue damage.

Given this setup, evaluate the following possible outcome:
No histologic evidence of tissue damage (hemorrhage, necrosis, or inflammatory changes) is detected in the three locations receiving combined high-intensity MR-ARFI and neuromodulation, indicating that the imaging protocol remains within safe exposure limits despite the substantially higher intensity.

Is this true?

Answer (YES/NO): YES